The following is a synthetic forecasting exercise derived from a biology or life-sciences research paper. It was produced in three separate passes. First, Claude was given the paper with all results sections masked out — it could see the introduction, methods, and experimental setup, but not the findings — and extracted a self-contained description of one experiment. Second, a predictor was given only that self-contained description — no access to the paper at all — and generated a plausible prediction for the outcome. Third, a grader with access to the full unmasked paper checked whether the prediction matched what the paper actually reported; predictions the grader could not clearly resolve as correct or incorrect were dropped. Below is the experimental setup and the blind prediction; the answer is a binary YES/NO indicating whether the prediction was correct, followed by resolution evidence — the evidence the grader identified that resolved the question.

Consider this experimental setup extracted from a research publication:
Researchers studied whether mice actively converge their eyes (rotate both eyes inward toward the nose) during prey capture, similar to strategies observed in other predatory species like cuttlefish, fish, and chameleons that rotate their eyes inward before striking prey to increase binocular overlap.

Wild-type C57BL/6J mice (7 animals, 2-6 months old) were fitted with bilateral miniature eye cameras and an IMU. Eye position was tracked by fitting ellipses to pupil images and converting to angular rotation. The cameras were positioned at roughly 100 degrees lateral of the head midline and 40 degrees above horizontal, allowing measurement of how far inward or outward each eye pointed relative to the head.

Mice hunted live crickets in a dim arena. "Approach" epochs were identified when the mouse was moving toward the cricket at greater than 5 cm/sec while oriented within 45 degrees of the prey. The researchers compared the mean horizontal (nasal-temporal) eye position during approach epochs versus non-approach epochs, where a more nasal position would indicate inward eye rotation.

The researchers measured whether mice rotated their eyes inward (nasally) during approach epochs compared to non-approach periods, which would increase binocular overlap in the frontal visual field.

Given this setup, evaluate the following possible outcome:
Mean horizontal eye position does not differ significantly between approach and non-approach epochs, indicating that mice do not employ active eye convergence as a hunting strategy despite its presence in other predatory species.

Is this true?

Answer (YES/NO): NO